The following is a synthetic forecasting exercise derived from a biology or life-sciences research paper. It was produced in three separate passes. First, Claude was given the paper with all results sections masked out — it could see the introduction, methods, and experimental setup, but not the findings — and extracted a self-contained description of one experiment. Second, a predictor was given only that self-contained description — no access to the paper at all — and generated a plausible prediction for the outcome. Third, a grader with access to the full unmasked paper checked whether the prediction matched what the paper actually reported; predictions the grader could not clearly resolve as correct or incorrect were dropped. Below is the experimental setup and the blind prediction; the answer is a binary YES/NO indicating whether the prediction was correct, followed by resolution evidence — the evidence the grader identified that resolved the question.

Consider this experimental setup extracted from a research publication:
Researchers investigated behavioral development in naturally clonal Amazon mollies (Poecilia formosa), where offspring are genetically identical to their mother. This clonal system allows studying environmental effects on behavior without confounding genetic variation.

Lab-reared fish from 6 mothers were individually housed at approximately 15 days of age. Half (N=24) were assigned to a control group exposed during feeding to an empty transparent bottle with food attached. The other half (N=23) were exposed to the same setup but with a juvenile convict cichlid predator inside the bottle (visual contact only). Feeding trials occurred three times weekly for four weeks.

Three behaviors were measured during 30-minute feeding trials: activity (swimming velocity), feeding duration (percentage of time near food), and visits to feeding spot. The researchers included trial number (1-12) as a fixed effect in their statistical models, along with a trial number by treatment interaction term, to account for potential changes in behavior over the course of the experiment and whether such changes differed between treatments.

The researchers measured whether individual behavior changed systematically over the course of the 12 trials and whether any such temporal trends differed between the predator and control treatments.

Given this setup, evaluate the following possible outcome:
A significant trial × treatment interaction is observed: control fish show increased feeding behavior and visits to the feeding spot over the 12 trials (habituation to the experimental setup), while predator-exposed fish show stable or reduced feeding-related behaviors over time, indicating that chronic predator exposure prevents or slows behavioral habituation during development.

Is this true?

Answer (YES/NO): NO